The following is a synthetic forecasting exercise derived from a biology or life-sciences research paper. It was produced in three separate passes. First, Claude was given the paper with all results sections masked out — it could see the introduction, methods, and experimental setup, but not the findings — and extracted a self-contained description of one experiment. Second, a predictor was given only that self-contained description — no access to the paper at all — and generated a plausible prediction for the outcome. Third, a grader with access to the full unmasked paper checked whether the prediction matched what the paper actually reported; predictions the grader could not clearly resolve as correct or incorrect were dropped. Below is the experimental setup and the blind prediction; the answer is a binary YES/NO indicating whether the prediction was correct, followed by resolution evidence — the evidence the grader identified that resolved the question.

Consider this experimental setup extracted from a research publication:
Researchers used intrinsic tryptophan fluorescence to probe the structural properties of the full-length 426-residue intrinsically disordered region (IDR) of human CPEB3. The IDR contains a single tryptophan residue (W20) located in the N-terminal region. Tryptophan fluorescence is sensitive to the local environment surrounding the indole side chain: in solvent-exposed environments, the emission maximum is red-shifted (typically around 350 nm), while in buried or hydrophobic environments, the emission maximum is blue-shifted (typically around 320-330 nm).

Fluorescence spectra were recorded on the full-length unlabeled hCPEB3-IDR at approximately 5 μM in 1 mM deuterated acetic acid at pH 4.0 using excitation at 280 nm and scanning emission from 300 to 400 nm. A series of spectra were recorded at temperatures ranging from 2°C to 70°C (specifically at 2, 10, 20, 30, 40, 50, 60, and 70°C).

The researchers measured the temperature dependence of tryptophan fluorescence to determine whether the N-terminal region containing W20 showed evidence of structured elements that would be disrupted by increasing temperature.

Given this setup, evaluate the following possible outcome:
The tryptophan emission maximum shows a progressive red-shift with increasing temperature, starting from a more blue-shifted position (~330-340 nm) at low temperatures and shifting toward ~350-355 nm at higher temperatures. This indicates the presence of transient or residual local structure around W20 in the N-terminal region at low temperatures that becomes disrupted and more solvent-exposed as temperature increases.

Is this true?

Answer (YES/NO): NO